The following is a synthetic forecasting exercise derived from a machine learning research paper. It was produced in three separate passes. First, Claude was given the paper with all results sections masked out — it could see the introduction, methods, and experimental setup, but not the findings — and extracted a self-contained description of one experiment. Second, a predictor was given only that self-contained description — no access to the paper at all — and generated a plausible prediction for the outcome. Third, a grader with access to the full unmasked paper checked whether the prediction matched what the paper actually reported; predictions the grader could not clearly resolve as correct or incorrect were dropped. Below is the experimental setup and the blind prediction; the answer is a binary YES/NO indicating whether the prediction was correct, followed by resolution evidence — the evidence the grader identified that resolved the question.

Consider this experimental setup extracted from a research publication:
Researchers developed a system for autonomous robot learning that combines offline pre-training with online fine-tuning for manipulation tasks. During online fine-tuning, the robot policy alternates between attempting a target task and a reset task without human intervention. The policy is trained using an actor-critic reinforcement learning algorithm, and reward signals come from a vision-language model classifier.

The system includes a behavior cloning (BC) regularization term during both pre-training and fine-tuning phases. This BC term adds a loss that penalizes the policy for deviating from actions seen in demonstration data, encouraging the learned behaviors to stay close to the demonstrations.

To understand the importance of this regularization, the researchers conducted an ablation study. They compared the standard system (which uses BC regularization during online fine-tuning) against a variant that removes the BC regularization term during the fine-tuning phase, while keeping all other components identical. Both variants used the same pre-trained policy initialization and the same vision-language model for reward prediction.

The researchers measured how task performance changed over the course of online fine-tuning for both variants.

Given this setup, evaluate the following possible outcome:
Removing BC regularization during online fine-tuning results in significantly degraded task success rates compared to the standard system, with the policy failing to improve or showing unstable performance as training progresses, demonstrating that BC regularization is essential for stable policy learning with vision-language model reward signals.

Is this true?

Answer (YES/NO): YES